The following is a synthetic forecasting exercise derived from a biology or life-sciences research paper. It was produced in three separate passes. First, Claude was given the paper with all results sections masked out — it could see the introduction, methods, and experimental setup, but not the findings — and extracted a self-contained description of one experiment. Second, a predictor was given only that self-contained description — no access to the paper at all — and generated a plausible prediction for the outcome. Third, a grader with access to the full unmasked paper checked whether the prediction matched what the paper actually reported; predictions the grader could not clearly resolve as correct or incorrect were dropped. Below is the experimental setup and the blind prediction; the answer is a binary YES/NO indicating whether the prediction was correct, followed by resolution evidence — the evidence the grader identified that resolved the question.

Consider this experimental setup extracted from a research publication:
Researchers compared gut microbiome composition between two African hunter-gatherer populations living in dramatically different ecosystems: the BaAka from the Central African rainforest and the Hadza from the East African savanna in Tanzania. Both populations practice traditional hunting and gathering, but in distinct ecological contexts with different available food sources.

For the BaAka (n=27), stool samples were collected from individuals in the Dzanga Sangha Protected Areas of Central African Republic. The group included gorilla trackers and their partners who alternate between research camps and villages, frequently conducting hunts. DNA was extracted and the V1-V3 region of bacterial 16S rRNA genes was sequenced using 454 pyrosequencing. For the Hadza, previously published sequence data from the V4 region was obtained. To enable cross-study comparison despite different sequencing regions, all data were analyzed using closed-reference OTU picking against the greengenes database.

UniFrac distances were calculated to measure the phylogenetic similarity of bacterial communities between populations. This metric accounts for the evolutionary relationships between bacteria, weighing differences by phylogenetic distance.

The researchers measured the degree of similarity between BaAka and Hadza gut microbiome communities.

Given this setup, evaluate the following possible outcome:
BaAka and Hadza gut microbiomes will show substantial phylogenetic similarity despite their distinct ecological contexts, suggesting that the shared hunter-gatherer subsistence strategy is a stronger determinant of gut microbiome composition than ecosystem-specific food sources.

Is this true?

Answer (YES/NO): YES